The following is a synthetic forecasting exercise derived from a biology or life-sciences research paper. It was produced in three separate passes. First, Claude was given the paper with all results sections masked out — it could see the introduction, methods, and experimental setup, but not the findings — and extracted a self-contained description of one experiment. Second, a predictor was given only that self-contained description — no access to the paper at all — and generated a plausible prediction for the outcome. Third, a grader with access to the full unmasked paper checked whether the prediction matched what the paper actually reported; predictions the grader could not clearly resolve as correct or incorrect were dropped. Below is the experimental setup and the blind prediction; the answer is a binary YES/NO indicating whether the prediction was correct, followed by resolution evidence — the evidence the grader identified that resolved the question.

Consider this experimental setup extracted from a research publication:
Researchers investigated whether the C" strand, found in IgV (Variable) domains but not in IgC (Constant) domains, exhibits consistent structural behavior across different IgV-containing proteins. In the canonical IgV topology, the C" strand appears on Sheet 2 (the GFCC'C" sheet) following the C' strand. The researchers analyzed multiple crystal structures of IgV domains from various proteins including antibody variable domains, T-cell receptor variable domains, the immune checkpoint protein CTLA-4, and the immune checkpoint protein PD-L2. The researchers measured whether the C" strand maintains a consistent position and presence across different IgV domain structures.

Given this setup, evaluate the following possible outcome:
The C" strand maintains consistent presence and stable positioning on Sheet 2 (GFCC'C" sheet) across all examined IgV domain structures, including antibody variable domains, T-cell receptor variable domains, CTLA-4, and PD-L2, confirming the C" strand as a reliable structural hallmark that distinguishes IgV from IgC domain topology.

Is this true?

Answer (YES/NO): NO